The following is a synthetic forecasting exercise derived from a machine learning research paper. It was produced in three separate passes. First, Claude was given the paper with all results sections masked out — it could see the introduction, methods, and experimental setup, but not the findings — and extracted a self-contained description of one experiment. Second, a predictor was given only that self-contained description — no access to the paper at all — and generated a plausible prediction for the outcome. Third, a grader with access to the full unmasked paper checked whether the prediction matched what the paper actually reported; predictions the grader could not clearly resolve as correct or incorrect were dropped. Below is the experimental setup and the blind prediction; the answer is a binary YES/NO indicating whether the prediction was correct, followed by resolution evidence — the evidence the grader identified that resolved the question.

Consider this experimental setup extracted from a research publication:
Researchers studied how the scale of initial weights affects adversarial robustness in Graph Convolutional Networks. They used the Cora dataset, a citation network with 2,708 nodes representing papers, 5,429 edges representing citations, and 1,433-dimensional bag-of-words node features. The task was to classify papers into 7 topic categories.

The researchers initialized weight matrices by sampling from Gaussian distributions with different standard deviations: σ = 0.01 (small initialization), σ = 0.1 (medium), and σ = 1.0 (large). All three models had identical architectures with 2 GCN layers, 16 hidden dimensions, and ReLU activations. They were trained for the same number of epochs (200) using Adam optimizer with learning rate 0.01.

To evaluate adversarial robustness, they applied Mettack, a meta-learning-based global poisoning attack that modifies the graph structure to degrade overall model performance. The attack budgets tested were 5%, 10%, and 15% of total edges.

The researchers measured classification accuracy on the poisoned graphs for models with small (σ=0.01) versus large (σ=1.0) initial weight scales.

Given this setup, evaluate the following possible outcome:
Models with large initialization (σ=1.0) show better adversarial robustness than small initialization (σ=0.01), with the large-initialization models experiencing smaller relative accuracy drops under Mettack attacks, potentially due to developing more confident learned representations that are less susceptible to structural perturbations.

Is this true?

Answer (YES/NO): NO